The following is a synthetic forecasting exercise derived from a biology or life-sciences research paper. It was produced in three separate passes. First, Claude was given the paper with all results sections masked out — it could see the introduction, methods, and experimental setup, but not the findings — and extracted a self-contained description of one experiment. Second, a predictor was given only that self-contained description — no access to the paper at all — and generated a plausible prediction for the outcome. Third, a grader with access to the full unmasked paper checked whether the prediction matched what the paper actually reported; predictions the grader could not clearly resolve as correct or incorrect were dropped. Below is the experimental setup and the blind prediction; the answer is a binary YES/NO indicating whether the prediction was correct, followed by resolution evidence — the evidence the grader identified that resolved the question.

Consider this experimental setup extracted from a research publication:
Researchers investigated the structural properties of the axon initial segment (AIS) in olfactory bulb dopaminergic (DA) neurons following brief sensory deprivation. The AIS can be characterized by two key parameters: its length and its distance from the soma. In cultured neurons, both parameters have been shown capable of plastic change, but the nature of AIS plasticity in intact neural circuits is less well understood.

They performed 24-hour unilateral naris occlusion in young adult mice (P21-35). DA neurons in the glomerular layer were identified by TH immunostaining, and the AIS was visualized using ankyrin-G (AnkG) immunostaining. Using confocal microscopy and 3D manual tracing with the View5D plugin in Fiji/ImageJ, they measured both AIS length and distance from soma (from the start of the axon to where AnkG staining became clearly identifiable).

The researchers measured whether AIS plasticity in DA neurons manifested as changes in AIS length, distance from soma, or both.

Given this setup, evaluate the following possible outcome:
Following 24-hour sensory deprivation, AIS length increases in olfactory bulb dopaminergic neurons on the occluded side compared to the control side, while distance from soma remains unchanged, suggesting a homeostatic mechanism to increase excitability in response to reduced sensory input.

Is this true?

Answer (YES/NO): NO